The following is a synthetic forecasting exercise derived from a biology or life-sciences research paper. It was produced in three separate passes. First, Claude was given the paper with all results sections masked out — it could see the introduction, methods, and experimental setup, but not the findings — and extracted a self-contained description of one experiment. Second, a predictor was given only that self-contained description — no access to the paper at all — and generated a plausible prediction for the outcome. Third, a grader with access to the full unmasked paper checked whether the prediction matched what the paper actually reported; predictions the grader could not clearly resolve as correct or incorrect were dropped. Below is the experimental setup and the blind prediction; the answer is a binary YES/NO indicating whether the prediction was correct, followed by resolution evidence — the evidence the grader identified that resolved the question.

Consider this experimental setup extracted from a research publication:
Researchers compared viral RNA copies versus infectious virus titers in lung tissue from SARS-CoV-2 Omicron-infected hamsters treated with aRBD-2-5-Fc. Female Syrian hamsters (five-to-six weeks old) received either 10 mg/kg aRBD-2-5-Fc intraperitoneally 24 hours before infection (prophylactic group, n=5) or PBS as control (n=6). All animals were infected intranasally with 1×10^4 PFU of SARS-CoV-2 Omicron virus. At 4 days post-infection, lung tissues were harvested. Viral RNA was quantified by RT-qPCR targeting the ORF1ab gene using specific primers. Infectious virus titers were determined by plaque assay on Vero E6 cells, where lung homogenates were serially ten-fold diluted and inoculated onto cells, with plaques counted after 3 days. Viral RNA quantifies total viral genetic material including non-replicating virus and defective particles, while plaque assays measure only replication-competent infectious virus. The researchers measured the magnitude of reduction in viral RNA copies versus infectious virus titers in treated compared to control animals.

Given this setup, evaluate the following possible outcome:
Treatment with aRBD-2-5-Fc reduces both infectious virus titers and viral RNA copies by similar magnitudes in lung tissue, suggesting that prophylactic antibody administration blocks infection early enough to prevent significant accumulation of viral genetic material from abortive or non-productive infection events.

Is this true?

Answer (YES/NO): NO